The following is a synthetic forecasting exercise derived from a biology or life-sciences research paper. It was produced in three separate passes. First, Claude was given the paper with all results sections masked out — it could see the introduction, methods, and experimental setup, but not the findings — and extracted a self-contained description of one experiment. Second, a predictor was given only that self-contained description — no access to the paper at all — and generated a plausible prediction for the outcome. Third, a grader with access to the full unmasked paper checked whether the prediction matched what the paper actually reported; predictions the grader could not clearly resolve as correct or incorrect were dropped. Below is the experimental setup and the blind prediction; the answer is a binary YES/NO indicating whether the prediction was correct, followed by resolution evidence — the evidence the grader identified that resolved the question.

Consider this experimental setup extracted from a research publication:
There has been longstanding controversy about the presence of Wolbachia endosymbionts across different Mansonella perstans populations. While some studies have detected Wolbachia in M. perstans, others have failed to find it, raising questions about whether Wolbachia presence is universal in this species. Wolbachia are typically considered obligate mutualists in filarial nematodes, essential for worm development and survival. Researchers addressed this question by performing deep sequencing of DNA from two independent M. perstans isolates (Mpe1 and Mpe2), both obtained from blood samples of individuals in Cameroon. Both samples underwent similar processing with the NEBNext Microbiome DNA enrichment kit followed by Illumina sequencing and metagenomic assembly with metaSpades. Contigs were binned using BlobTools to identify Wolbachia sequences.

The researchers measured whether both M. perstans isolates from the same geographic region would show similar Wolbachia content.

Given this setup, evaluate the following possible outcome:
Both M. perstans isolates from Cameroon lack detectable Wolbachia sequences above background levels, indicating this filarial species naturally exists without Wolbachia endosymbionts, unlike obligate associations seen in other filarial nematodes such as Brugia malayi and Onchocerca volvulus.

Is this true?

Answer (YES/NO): NO